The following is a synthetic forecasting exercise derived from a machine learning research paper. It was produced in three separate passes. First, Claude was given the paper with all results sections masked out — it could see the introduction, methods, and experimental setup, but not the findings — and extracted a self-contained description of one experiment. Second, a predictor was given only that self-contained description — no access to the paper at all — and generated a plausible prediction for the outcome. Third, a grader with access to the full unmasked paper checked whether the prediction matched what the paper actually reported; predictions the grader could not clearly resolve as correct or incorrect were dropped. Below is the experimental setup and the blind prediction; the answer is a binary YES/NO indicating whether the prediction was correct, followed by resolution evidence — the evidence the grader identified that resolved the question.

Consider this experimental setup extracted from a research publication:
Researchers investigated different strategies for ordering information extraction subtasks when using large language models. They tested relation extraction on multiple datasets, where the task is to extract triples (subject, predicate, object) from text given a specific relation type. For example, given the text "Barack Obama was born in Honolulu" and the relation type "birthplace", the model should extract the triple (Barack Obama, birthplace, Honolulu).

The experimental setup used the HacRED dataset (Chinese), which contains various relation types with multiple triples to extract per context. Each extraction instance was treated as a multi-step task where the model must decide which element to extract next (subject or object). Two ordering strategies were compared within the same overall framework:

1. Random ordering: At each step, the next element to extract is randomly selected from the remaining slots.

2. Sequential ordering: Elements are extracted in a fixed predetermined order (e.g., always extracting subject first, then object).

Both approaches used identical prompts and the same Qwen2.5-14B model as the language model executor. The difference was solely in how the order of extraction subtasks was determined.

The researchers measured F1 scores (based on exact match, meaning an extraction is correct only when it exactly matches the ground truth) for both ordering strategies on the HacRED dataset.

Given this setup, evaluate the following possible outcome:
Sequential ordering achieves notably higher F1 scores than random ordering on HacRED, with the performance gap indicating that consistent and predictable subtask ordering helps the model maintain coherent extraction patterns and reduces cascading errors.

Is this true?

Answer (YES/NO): NO